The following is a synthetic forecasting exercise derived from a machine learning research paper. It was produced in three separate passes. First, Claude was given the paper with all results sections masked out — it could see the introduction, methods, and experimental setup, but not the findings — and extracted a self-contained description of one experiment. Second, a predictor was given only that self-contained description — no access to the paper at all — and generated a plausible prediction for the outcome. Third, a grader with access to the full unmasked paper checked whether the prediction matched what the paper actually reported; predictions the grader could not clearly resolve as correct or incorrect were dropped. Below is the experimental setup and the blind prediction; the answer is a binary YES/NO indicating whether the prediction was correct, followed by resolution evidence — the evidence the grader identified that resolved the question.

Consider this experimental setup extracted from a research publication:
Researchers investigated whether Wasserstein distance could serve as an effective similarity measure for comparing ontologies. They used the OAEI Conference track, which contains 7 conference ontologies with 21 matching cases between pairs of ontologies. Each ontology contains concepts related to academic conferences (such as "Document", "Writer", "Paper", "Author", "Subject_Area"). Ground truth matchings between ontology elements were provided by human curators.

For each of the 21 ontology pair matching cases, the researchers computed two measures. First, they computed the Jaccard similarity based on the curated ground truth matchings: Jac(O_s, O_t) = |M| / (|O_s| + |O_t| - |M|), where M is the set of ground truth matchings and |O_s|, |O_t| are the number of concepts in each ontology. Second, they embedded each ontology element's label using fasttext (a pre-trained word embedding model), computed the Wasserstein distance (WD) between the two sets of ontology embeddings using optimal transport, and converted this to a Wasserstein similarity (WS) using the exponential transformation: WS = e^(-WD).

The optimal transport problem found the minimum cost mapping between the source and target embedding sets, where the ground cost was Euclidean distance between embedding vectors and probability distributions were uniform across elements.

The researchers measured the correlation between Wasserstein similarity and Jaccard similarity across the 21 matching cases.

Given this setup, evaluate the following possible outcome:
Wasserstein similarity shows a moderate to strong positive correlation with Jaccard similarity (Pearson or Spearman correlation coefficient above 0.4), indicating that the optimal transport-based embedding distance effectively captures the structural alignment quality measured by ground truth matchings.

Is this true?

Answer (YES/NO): YES